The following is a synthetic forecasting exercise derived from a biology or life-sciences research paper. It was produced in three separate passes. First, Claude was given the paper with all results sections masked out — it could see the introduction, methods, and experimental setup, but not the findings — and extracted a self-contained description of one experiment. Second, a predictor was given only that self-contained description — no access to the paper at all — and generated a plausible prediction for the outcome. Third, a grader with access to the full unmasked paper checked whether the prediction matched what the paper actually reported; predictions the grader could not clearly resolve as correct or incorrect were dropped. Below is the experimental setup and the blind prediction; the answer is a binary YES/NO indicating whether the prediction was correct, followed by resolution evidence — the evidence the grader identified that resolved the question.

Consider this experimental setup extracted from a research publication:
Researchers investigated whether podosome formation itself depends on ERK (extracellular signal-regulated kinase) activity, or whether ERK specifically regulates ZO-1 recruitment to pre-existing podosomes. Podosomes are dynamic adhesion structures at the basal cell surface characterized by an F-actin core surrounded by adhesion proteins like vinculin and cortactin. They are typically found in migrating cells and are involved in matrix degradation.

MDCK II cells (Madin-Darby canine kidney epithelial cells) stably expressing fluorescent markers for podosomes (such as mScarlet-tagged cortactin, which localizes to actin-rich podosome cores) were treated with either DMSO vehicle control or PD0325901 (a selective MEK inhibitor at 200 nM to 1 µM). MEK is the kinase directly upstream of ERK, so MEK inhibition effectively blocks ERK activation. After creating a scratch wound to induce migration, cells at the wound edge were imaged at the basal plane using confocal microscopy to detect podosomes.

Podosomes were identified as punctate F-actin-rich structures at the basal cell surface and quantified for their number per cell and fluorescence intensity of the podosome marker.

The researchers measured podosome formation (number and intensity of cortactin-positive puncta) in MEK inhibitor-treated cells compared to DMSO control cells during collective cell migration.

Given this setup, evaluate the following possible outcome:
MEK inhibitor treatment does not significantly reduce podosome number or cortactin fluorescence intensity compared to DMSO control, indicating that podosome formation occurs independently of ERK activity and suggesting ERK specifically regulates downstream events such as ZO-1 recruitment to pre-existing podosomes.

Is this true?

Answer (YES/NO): NO